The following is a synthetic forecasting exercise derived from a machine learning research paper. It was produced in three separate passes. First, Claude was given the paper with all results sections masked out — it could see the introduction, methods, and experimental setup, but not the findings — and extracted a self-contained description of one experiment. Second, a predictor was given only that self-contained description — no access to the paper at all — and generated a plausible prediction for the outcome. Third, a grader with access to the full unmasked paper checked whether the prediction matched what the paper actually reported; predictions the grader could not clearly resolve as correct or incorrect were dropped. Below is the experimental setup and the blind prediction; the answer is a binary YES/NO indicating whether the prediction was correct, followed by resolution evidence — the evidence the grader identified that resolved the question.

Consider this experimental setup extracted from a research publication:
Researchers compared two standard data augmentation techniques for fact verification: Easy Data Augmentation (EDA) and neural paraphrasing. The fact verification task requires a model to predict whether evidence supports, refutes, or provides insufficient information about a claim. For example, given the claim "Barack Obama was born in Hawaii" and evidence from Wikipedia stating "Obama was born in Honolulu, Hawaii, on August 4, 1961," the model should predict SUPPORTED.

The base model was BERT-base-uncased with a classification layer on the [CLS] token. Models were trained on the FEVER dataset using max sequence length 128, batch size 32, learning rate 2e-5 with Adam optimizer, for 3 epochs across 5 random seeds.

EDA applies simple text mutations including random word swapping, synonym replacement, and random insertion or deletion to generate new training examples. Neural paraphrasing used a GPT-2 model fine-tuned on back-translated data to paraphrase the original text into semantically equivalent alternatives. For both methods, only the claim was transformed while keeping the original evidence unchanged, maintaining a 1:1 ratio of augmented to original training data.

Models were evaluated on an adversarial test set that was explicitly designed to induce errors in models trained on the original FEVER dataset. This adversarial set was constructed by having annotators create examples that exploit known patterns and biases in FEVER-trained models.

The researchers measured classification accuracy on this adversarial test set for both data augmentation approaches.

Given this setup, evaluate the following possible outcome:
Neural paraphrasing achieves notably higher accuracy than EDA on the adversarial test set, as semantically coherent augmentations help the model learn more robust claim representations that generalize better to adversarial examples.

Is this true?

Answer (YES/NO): NO